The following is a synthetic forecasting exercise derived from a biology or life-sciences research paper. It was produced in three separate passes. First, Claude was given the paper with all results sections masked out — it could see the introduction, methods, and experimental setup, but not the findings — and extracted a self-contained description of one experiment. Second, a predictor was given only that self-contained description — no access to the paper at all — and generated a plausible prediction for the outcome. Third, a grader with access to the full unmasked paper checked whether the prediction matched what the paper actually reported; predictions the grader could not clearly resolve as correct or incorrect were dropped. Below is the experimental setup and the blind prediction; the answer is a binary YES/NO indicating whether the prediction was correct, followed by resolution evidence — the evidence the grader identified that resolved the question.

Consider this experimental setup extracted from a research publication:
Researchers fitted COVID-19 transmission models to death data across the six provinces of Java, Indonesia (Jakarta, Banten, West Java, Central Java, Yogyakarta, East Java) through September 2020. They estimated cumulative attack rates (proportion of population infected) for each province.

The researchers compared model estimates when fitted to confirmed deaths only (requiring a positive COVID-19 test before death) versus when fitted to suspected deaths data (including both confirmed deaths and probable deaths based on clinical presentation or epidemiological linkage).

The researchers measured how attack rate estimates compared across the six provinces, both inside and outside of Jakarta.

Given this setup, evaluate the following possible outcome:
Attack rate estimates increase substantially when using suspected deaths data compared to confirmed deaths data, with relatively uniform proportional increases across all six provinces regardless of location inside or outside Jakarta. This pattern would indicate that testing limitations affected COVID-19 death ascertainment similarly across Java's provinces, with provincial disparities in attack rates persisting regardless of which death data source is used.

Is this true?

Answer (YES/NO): NO